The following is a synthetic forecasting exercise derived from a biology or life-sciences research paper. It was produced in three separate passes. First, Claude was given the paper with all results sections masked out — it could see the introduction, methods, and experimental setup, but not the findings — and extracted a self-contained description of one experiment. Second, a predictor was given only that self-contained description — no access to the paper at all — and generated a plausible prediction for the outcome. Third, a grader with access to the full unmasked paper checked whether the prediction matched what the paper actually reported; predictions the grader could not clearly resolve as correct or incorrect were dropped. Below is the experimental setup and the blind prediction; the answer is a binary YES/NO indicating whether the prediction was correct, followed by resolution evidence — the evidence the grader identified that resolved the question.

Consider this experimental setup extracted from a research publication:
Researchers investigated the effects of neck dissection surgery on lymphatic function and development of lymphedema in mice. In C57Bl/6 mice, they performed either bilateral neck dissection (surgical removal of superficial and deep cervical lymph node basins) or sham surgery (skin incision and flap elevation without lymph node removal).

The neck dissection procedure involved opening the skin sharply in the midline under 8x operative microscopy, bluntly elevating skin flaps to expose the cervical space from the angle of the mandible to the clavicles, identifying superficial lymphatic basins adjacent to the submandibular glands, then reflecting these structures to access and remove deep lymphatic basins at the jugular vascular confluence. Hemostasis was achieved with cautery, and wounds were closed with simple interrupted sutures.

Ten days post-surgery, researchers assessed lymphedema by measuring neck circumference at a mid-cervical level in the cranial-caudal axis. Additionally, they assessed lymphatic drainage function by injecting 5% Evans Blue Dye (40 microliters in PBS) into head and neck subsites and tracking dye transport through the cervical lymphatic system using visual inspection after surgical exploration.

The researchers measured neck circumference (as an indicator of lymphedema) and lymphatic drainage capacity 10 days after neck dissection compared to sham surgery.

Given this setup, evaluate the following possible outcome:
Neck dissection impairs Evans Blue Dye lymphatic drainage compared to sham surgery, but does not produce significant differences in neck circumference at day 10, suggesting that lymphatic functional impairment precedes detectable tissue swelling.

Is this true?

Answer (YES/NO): NO